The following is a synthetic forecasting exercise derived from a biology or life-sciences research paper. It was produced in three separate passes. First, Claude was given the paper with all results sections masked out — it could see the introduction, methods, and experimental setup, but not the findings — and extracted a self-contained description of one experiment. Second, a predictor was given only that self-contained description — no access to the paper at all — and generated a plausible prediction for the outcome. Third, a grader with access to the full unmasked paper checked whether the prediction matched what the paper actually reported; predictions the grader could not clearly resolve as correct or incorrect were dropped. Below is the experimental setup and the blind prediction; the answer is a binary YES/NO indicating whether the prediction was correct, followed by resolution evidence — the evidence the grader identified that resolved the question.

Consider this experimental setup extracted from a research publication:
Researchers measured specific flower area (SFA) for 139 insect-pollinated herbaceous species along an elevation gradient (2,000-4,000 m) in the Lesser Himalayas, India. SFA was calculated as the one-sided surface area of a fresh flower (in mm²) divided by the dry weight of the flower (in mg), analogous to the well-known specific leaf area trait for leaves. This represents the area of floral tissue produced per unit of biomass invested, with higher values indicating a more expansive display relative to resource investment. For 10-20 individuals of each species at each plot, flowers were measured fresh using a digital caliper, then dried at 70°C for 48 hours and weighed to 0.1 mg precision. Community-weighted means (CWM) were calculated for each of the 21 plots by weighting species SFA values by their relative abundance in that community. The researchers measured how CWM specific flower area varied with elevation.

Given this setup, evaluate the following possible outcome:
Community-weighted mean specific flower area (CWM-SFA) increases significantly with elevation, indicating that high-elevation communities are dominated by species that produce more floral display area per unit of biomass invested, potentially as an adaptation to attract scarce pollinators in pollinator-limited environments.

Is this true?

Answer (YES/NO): NO